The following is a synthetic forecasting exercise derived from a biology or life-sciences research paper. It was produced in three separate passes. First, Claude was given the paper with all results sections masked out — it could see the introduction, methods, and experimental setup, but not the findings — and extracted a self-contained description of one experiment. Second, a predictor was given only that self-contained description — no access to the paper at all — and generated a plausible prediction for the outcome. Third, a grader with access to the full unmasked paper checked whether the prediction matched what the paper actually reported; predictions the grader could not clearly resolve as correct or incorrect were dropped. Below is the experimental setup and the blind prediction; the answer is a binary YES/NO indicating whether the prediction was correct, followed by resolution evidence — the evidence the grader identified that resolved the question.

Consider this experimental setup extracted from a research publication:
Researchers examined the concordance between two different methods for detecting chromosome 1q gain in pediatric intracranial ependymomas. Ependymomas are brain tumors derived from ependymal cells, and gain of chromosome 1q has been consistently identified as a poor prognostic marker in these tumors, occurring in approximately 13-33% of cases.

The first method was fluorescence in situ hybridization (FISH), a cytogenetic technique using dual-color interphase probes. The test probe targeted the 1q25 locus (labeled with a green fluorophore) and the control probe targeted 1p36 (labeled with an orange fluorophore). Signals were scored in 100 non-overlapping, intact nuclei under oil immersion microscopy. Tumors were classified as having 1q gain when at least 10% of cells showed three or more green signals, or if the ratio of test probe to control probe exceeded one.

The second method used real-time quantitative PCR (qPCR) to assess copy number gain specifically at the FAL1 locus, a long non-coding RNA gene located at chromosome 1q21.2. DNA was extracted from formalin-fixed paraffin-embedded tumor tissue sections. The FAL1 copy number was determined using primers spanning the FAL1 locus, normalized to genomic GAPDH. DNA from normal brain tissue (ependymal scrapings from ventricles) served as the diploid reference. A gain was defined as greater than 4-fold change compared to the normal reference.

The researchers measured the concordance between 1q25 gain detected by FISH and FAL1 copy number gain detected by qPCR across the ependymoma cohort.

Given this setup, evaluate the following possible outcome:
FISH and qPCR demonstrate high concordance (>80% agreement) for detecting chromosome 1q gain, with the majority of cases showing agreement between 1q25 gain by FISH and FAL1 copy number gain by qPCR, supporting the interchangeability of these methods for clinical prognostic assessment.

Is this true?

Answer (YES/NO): NO